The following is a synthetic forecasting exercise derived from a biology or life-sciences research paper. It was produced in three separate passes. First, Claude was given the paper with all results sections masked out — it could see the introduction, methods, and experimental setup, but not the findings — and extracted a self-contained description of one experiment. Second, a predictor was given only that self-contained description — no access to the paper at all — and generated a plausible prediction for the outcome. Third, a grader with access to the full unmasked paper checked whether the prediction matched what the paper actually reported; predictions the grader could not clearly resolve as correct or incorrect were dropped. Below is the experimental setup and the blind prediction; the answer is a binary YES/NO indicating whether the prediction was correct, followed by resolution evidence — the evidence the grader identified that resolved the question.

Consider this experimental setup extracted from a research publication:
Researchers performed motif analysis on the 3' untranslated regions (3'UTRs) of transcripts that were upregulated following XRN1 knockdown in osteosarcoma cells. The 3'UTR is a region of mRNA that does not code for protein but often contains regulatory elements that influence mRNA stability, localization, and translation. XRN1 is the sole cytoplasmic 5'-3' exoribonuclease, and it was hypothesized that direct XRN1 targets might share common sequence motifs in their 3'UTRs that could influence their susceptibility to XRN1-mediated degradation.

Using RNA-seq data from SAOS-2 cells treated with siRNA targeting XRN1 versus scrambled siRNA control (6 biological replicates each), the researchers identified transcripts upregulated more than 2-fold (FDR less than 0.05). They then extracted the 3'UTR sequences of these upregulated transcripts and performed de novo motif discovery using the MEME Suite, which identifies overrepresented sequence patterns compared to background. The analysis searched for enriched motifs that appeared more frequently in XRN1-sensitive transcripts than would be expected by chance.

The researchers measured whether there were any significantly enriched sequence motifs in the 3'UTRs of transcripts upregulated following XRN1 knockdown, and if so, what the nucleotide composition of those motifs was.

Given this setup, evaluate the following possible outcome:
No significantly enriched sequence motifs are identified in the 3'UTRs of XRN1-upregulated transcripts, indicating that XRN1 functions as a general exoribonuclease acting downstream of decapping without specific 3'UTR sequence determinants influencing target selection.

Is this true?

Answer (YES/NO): NO